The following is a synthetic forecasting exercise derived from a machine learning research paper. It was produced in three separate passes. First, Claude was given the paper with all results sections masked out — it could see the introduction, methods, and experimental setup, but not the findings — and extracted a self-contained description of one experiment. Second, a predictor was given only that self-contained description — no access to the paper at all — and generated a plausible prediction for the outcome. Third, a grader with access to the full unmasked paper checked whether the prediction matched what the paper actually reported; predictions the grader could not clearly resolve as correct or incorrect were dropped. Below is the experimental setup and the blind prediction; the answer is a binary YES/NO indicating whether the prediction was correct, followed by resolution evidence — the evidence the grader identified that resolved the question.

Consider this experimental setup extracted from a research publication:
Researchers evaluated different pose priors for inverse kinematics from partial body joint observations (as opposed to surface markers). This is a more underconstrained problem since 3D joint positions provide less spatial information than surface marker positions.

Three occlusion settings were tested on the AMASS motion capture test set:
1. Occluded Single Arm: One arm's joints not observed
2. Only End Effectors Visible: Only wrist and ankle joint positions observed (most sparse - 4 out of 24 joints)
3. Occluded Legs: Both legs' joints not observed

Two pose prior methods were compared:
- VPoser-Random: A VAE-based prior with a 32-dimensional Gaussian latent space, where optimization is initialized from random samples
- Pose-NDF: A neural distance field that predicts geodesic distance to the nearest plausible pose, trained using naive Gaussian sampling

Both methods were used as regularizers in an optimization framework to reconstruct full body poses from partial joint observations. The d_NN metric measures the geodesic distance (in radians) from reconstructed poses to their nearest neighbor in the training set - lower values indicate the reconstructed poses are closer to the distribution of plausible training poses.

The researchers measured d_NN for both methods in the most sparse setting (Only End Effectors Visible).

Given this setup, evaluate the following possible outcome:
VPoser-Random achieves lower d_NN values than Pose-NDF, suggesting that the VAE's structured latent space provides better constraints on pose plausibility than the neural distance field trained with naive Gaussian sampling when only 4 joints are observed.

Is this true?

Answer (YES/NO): YES